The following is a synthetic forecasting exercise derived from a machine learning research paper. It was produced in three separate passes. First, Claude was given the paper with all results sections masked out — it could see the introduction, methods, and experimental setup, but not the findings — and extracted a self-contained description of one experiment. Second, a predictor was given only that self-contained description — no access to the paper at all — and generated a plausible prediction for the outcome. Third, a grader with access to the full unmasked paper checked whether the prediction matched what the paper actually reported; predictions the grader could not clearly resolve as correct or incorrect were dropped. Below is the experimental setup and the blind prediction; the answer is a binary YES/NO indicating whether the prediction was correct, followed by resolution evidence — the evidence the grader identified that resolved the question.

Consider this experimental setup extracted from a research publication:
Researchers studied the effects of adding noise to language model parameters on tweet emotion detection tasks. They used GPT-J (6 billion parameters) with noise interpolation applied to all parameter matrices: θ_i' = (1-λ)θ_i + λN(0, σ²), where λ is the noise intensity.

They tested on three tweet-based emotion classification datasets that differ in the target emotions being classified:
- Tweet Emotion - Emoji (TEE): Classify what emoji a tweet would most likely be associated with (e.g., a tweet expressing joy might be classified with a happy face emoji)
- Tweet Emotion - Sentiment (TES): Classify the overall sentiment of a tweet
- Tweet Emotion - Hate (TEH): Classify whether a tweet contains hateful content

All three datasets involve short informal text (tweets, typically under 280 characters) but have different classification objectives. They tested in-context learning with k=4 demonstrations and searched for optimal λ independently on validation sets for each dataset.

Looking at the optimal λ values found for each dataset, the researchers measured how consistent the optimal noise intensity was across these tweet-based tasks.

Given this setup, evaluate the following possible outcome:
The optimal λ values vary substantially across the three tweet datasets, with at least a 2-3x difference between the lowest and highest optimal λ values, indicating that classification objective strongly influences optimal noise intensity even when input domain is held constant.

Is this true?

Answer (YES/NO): YES